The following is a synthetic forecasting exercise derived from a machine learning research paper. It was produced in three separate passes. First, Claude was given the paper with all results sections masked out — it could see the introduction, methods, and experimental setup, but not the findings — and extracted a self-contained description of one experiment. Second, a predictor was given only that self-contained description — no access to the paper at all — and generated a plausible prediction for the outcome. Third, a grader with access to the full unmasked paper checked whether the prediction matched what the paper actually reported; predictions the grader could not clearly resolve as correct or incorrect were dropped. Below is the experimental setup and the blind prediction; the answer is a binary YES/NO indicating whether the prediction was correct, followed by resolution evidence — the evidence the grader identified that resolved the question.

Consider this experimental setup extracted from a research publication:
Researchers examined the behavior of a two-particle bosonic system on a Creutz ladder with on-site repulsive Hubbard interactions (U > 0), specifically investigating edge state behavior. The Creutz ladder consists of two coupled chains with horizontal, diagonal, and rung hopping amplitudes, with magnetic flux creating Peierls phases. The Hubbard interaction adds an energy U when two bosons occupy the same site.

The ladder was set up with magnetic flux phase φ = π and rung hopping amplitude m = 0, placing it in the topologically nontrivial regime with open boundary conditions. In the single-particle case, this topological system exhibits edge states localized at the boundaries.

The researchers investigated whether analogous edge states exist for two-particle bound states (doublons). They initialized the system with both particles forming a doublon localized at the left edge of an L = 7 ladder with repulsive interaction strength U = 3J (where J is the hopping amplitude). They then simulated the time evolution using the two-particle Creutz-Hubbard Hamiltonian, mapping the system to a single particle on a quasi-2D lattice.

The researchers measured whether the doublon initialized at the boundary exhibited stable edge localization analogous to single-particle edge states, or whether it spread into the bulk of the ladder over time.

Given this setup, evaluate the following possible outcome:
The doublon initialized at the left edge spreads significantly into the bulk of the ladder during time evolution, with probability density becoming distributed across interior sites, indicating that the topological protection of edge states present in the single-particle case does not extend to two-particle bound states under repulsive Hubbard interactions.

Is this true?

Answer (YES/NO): NO